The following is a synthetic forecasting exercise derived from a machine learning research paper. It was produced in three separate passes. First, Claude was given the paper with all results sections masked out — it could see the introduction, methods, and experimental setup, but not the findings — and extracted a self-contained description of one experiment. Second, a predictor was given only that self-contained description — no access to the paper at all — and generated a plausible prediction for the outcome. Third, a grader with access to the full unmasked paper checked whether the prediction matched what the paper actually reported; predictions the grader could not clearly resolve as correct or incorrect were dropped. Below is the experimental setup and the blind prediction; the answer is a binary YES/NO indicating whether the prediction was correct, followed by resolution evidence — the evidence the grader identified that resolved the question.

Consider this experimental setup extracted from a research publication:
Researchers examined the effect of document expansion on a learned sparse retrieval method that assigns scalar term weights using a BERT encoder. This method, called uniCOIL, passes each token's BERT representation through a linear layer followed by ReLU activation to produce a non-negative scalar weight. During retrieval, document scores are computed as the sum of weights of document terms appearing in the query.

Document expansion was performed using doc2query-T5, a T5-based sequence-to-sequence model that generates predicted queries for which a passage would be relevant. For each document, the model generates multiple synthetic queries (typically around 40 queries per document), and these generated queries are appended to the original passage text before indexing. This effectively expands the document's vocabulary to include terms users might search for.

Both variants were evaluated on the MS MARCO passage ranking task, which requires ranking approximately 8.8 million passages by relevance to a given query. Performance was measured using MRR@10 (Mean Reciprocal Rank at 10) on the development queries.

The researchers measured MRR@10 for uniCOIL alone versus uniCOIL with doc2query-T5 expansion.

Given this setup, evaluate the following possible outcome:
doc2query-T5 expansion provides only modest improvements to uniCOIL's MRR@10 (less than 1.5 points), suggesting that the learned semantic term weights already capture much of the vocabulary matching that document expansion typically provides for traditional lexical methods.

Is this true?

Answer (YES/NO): NO